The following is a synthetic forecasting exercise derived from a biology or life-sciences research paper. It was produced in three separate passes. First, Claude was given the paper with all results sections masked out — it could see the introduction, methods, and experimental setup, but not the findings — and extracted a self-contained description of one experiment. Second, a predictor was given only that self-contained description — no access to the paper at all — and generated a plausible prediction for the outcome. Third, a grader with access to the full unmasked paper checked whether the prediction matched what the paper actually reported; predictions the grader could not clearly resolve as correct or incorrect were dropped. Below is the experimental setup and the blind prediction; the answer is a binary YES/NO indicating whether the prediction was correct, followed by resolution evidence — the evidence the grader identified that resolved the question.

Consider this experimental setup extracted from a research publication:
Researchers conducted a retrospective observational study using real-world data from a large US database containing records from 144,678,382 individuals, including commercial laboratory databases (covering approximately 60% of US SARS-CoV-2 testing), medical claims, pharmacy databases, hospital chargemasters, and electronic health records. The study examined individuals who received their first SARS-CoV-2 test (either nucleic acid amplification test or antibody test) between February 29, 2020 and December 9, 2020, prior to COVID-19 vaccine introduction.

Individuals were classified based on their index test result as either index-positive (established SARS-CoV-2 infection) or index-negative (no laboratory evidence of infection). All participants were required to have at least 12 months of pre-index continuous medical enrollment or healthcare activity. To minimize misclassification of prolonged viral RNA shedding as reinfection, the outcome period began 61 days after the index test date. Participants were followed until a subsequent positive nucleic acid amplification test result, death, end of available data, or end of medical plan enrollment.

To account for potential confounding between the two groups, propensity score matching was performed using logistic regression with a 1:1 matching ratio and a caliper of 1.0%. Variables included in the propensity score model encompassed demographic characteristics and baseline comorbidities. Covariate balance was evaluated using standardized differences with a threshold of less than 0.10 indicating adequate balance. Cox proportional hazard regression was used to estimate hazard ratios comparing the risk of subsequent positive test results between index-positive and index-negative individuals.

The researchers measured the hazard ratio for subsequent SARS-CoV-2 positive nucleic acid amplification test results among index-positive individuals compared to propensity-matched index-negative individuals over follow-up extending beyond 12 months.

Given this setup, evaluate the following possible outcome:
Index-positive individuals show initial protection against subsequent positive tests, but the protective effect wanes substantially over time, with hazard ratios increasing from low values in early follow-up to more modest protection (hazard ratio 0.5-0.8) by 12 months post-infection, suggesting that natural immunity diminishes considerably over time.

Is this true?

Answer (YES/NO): NO